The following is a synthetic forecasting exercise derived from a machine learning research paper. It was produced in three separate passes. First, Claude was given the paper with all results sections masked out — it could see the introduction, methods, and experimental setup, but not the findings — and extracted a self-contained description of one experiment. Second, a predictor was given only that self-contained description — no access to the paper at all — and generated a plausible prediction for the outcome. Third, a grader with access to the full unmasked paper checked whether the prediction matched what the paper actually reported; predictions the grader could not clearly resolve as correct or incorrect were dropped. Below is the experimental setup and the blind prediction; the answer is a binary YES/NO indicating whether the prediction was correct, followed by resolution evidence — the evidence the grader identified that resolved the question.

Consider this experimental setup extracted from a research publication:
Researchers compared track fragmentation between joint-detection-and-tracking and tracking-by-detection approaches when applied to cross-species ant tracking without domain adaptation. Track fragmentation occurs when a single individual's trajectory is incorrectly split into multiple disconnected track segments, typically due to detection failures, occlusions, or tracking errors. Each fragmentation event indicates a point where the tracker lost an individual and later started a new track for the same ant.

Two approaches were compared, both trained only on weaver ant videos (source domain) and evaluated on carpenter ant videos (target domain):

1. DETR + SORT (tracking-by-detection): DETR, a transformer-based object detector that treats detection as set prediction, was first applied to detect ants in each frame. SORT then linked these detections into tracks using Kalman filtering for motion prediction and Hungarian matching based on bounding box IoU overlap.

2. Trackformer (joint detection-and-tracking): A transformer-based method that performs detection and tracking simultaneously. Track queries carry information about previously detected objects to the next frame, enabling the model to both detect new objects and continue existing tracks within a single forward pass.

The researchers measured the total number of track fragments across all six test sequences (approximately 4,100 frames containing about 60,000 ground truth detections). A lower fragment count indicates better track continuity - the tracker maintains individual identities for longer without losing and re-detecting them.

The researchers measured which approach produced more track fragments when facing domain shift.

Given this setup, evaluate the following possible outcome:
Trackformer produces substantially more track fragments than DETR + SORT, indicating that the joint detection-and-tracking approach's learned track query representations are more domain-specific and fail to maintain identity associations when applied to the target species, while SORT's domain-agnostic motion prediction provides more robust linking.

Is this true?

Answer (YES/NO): YES